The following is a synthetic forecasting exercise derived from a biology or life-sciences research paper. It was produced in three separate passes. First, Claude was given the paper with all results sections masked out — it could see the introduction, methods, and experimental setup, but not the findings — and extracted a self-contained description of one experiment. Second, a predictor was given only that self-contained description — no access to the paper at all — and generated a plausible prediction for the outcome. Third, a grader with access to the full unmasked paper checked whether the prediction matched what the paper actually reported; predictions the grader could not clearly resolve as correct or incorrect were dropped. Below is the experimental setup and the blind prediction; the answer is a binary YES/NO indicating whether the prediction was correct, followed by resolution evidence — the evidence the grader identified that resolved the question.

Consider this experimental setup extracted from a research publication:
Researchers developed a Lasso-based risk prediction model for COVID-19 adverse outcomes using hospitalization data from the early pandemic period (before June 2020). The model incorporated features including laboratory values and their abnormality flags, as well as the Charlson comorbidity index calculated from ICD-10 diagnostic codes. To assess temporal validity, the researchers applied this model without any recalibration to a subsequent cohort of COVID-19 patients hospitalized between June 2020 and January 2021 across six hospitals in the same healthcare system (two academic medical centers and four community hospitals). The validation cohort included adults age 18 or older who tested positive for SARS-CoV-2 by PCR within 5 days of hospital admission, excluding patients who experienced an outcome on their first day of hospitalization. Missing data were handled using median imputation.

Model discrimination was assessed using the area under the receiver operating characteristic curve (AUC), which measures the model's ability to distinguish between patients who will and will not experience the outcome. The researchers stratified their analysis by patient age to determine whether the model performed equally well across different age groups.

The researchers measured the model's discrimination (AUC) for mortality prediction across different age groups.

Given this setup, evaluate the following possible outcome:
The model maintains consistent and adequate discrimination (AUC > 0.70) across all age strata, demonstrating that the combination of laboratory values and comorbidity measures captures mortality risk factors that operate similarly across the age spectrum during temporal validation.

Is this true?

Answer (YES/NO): NO